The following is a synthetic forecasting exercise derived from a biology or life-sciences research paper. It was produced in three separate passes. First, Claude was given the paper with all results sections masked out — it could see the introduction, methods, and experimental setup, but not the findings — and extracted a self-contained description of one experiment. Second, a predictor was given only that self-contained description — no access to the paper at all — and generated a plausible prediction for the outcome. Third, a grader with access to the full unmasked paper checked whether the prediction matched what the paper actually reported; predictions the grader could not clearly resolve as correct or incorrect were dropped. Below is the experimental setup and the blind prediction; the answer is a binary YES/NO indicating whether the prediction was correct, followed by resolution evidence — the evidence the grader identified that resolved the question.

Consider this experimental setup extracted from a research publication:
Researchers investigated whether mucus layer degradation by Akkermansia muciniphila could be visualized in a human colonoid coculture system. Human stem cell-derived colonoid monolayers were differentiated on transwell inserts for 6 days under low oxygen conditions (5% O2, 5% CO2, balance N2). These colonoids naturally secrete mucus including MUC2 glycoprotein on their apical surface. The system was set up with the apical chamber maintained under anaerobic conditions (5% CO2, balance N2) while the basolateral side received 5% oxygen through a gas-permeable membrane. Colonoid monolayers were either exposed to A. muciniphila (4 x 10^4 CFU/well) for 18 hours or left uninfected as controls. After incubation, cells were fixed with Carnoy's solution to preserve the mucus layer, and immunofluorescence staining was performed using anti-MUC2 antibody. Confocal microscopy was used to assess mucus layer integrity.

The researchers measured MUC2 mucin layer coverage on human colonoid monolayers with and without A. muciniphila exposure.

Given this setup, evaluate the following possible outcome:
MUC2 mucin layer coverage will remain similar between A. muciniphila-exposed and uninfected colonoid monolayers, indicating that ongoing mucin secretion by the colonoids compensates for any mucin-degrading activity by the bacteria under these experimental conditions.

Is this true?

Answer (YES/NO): NO